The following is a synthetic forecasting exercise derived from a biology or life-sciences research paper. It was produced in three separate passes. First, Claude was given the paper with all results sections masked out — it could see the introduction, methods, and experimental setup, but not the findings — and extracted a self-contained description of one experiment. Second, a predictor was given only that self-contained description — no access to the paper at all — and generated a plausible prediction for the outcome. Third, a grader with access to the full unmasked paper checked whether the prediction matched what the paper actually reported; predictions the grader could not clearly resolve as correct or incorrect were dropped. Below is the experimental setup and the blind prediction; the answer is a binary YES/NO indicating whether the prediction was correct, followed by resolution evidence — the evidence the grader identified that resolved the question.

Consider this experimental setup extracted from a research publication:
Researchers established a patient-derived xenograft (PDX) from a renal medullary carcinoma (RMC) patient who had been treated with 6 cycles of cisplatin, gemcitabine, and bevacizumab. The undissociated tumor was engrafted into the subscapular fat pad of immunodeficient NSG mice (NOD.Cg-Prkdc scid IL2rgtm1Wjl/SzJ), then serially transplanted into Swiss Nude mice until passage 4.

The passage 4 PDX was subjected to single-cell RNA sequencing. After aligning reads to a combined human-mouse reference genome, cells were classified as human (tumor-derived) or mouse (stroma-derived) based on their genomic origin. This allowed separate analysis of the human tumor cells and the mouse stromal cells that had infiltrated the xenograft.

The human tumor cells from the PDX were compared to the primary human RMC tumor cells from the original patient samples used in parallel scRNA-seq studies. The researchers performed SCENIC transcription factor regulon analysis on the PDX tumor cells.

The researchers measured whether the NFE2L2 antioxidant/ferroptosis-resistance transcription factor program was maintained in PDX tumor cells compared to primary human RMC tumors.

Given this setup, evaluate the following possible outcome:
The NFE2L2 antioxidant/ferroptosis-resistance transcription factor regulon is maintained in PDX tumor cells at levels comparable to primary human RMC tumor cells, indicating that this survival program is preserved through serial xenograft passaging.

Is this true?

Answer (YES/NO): YES